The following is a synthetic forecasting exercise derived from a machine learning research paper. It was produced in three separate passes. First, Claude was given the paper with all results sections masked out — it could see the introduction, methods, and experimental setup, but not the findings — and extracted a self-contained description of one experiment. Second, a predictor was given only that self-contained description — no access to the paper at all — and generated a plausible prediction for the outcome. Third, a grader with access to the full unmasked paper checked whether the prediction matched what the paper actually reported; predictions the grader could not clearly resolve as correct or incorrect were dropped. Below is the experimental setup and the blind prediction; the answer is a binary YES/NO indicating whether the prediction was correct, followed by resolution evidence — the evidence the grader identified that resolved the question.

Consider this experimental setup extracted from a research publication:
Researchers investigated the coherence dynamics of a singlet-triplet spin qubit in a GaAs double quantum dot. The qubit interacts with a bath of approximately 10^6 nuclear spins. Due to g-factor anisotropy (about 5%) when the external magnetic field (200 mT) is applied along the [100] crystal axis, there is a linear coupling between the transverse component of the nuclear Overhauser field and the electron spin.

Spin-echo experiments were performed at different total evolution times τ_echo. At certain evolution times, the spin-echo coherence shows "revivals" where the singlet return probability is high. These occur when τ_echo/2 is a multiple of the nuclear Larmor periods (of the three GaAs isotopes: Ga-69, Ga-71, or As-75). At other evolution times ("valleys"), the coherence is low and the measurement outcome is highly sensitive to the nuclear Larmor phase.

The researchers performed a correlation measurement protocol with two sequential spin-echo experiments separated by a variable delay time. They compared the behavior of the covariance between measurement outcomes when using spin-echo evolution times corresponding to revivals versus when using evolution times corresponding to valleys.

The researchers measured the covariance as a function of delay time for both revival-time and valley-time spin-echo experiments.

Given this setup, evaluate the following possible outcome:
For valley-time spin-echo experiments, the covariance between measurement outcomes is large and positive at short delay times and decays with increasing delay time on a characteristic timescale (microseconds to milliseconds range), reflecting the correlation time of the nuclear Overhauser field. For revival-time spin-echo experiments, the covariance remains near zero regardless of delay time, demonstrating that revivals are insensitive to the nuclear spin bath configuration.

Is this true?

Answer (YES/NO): NO